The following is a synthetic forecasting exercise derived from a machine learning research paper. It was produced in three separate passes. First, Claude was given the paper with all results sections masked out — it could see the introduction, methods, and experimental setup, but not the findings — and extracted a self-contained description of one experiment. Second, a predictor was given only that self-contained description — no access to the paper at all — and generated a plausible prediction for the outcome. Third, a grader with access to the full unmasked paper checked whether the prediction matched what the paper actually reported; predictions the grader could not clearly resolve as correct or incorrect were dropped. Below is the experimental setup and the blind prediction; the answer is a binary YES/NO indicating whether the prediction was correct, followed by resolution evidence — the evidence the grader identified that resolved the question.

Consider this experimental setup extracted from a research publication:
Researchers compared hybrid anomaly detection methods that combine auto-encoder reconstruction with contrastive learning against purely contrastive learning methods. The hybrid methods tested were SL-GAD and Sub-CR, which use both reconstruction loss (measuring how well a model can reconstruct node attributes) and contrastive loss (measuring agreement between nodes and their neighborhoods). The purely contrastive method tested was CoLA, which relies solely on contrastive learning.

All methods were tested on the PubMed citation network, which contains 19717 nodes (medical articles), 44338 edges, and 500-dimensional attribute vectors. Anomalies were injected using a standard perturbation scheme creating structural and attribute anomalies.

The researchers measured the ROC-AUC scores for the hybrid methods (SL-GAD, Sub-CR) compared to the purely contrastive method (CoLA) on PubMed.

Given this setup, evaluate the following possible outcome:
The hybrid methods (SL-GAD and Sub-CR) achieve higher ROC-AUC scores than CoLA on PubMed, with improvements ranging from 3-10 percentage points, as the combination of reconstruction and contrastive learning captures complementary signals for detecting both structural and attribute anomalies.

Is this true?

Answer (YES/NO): NO